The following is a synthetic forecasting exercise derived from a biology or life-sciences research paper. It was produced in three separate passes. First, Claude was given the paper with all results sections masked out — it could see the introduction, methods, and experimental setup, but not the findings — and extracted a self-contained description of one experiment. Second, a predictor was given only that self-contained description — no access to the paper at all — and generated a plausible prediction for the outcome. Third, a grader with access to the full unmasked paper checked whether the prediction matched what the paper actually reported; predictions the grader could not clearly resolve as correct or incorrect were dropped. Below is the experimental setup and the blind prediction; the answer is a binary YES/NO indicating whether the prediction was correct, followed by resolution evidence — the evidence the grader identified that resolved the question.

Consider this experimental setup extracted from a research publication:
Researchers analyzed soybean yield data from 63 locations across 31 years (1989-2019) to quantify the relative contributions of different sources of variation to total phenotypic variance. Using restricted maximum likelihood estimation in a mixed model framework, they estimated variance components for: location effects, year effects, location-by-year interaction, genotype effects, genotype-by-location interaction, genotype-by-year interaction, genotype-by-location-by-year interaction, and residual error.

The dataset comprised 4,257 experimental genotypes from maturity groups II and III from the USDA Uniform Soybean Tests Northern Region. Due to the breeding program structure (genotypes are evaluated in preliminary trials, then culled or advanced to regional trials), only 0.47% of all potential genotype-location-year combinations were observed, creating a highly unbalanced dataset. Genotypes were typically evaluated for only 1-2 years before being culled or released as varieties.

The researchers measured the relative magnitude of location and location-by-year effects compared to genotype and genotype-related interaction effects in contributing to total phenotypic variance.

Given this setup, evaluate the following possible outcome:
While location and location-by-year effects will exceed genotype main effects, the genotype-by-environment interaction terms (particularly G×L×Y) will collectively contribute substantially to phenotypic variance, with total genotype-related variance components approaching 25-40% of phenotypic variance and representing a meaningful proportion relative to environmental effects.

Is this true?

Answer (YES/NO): NO